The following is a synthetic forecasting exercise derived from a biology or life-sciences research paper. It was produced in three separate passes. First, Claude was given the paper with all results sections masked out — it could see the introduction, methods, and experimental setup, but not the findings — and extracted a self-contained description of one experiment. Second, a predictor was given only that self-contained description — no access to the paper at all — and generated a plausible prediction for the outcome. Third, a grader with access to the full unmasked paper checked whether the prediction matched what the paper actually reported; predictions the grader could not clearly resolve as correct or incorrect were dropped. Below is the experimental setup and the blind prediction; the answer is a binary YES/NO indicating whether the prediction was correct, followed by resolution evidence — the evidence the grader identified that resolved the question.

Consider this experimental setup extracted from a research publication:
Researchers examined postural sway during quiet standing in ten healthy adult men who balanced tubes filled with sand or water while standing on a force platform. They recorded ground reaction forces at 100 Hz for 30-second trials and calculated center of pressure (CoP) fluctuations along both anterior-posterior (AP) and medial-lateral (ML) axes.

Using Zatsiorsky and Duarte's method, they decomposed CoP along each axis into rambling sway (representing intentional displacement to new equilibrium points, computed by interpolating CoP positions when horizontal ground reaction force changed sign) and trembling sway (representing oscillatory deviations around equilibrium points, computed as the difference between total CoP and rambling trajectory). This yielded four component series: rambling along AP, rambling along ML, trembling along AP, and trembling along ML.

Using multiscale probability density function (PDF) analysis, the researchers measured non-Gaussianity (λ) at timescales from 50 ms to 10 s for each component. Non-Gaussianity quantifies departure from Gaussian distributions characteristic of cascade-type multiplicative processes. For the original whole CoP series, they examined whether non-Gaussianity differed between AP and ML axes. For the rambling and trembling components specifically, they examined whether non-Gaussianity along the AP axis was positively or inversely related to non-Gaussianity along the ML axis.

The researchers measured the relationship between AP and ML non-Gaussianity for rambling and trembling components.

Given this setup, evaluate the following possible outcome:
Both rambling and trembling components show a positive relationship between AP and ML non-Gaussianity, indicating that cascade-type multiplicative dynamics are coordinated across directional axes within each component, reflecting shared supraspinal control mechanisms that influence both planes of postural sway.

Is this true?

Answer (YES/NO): NO